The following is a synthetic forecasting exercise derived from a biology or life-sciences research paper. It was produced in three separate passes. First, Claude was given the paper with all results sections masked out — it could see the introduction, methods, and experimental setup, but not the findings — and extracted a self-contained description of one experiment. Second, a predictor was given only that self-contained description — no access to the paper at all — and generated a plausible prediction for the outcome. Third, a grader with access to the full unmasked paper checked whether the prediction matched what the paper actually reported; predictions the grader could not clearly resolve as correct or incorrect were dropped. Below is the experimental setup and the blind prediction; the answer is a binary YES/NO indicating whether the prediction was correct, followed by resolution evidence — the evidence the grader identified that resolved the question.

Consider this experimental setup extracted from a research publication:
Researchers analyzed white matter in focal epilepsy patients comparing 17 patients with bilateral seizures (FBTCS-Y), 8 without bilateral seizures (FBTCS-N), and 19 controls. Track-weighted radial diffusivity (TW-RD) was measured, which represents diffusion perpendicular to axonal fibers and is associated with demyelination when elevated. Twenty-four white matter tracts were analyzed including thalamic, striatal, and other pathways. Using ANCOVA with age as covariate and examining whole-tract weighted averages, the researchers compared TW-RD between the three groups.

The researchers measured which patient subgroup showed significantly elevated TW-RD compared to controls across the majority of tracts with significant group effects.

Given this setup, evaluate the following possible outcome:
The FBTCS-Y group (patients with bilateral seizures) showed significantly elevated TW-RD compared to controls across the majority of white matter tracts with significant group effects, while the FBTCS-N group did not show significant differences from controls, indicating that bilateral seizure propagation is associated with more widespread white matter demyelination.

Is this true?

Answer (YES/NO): NO